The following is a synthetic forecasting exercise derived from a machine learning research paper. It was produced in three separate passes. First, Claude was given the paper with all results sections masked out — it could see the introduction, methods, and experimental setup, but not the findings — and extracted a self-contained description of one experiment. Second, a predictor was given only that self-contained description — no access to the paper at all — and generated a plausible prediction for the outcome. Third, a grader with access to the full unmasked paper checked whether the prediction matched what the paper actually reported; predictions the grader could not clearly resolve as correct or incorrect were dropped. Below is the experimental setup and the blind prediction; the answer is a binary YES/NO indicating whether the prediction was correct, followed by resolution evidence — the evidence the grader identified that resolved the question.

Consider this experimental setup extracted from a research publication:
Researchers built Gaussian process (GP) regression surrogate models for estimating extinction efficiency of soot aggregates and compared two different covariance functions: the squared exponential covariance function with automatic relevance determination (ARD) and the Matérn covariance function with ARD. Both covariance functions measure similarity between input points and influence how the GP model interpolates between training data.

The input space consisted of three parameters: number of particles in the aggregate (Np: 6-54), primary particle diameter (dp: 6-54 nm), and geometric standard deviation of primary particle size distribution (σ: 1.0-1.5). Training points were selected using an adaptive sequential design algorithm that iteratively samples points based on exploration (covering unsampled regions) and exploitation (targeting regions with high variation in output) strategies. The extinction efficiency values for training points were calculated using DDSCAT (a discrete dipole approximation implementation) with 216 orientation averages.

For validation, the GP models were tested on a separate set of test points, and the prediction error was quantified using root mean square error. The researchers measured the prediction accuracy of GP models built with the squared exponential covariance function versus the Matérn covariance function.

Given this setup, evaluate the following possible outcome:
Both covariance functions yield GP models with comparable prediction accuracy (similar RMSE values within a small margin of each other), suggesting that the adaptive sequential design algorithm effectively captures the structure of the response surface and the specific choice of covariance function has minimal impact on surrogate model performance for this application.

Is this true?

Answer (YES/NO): NO